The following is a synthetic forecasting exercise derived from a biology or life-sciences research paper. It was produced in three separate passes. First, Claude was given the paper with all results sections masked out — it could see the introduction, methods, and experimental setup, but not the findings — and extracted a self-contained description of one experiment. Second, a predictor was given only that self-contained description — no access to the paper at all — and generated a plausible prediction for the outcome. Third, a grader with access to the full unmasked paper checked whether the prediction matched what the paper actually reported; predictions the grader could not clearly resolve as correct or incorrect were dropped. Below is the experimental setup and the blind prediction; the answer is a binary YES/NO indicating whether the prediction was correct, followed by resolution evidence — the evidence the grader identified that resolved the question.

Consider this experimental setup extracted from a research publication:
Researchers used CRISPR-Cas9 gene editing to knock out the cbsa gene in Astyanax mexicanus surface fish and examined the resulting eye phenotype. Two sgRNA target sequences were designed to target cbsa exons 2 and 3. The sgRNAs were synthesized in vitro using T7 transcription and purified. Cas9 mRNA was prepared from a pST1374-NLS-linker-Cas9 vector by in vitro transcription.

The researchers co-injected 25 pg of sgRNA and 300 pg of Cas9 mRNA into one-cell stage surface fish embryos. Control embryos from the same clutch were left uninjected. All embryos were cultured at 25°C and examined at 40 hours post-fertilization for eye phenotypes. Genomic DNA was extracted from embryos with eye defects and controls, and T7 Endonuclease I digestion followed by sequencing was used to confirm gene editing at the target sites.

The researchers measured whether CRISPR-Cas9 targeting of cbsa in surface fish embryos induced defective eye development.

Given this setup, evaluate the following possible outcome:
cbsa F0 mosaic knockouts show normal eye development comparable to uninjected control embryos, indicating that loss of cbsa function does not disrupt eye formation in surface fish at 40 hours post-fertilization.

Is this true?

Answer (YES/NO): NO